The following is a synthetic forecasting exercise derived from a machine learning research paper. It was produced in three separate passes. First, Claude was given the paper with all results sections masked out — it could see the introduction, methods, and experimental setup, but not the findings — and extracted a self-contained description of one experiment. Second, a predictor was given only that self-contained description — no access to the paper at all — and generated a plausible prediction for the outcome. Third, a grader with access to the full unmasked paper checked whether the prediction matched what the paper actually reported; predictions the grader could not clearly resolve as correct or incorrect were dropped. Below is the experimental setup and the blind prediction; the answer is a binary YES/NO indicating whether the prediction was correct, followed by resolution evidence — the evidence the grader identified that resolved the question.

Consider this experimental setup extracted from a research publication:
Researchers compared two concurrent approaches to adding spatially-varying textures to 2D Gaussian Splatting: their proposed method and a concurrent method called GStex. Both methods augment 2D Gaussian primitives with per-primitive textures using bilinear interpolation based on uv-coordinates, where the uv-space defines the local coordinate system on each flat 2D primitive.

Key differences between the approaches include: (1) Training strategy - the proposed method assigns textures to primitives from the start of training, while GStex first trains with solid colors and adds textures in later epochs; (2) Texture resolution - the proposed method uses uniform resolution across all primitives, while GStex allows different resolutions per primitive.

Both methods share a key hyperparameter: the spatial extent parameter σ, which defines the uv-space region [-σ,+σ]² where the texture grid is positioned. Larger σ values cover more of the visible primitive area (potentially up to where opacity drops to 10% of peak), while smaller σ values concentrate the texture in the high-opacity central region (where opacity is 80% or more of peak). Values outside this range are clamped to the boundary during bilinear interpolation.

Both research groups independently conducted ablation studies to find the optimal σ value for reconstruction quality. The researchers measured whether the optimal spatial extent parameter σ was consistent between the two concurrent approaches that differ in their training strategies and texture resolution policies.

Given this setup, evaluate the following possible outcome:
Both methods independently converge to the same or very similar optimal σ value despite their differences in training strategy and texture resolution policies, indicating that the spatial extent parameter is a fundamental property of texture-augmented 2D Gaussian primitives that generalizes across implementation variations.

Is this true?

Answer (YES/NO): NO